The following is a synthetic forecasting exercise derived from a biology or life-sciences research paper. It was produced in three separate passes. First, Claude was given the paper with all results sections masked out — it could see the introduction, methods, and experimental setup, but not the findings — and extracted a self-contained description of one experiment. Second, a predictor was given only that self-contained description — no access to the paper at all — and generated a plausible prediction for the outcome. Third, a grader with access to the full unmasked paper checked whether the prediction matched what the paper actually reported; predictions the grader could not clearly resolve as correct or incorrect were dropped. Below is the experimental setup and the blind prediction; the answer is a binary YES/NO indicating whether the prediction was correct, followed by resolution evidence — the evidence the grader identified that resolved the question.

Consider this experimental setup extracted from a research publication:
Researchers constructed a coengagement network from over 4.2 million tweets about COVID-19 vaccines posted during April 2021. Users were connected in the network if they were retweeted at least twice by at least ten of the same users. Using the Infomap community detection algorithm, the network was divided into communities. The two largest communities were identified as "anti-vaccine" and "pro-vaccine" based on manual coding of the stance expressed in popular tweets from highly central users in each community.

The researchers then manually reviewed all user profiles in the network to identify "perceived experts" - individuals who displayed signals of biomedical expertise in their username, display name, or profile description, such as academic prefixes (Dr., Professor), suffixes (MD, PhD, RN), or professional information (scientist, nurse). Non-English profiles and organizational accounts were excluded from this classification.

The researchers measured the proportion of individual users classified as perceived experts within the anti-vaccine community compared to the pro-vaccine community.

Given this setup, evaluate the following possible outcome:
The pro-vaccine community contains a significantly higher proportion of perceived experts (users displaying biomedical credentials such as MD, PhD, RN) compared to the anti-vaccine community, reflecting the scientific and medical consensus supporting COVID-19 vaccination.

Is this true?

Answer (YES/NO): YES